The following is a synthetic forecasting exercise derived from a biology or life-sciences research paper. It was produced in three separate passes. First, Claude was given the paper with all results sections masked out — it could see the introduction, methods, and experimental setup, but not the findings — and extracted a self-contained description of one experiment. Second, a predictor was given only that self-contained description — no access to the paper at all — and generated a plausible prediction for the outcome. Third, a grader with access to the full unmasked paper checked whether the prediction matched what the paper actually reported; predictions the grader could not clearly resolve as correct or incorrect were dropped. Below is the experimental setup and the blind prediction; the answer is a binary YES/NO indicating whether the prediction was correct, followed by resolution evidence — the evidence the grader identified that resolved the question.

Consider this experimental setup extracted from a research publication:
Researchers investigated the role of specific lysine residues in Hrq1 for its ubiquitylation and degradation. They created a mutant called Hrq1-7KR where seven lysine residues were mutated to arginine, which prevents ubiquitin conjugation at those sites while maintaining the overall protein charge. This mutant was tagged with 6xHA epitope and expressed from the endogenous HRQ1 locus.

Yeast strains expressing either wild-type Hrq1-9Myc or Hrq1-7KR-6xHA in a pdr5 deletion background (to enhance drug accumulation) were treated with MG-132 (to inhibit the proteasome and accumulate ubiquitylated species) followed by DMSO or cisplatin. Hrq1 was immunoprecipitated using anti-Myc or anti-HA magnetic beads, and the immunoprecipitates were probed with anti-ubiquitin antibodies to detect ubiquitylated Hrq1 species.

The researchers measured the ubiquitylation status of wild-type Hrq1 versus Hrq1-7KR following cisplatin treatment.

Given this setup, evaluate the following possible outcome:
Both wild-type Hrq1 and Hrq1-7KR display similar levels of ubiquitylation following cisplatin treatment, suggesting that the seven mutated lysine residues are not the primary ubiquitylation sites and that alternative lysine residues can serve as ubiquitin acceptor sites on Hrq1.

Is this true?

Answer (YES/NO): NO